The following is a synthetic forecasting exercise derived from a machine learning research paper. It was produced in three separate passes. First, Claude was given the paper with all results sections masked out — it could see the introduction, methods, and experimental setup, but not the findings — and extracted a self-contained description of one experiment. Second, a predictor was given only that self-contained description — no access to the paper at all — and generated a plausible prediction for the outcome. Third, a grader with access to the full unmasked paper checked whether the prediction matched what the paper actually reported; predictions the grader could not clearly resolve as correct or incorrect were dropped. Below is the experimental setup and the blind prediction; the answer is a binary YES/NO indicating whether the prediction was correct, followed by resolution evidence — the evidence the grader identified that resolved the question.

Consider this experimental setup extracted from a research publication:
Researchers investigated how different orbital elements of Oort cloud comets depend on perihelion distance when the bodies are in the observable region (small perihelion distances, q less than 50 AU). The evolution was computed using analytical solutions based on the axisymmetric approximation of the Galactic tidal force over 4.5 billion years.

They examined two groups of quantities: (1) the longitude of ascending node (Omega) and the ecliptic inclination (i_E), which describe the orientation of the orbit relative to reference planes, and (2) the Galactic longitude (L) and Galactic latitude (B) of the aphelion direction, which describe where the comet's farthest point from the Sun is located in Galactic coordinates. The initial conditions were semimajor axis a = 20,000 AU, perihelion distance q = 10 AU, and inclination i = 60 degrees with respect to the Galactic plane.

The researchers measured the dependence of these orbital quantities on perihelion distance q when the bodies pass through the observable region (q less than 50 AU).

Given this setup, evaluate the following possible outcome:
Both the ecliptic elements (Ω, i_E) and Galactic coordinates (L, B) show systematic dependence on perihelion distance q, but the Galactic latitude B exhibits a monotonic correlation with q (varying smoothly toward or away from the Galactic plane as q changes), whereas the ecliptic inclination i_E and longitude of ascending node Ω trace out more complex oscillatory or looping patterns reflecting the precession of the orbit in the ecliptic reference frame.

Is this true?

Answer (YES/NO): NO